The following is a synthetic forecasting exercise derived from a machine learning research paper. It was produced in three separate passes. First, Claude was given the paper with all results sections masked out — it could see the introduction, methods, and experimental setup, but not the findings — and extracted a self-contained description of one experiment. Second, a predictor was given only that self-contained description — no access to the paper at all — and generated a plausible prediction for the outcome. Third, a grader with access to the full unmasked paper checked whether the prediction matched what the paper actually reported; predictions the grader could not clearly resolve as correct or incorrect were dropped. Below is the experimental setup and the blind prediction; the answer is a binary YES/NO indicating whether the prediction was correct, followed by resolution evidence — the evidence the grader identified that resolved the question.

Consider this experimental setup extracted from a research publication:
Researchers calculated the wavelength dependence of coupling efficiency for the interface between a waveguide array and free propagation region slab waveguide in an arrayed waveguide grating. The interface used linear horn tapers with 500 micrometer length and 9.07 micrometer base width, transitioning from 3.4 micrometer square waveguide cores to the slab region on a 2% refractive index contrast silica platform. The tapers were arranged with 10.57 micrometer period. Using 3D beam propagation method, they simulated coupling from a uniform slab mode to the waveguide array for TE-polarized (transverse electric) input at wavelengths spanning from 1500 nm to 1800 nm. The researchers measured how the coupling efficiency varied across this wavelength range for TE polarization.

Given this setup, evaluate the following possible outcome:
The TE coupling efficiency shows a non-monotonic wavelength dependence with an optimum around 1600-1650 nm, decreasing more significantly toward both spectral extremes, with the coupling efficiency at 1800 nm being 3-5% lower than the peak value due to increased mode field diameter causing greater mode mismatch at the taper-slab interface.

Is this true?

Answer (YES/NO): NO